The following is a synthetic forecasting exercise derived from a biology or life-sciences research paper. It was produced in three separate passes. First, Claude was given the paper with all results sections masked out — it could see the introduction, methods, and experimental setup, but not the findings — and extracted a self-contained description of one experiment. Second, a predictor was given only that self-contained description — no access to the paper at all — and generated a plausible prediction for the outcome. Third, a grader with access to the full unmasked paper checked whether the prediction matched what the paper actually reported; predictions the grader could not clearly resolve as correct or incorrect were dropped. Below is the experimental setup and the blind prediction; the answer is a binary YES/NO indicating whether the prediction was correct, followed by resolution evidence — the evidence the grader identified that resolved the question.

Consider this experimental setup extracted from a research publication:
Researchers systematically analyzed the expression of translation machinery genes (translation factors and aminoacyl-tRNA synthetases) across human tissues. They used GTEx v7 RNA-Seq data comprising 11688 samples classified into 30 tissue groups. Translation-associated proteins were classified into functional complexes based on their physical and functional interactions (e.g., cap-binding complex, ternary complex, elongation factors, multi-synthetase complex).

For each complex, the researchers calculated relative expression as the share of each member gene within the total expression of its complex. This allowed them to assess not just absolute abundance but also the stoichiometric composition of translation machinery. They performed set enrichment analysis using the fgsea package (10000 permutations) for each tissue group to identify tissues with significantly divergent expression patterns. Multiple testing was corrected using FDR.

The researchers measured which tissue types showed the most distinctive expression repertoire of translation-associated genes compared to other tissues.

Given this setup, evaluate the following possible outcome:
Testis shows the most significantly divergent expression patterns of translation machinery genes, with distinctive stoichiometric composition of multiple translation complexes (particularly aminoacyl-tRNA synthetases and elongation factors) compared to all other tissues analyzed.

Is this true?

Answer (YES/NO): NO